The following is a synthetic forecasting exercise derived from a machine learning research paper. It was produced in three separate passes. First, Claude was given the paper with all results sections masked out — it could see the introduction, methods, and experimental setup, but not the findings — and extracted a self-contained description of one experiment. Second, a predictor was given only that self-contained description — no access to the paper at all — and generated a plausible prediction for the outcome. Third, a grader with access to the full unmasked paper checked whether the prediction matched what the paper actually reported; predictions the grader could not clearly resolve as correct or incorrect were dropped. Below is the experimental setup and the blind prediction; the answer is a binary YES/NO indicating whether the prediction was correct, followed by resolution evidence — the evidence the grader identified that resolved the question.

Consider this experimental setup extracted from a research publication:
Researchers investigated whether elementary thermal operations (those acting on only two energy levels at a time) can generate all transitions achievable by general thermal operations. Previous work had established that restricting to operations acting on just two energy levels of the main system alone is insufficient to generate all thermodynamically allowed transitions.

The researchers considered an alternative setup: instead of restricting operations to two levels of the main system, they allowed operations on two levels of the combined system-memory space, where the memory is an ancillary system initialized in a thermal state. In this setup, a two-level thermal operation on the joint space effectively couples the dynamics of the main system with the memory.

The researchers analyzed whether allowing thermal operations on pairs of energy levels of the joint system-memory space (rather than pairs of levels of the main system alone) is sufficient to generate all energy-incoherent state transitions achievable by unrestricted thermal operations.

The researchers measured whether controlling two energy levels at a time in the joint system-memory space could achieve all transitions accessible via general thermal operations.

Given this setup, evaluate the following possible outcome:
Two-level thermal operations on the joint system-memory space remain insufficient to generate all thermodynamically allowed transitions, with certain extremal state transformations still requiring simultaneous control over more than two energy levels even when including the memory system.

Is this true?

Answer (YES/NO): NO